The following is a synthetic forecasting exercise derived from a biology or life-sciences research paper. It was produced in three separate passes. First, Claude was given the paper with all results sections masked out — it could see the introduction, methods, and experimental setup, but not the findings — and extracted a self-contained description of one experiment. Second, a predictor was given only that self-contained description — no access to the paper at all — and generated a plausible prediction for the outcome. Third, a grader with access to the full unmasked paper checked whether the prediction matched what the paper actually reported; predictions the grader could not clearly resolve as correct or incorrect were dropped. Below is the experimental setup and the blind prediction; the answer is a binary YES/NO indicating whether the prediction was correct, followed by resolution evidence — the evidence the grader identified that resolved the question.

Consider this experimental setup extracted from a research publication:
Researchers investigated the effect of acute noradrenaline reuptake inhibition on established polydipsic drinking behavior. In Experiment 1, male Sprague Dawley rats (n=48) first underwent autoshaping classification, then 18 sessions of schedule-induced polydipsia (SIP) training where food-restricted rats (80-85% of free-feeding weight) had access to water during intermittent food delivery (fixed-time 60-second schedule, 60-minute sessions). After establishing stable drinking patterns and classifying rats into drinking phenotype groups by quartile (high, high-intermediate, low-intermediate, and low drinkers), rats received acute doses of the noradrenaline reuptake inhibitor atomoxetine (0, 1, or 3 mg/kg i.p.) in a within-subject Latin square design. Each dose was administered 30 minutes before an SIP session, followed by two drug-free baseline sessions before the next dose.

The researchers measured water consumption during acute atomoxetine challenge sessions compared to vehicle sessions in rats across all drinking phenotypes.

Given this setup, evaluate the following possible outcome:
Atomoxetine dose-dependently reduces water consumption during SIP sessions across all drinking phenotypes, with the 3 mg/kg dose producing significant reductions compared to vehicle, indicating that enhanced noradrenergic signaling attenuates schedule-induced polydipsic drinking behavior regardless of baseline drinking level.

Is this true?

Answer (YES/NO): NO